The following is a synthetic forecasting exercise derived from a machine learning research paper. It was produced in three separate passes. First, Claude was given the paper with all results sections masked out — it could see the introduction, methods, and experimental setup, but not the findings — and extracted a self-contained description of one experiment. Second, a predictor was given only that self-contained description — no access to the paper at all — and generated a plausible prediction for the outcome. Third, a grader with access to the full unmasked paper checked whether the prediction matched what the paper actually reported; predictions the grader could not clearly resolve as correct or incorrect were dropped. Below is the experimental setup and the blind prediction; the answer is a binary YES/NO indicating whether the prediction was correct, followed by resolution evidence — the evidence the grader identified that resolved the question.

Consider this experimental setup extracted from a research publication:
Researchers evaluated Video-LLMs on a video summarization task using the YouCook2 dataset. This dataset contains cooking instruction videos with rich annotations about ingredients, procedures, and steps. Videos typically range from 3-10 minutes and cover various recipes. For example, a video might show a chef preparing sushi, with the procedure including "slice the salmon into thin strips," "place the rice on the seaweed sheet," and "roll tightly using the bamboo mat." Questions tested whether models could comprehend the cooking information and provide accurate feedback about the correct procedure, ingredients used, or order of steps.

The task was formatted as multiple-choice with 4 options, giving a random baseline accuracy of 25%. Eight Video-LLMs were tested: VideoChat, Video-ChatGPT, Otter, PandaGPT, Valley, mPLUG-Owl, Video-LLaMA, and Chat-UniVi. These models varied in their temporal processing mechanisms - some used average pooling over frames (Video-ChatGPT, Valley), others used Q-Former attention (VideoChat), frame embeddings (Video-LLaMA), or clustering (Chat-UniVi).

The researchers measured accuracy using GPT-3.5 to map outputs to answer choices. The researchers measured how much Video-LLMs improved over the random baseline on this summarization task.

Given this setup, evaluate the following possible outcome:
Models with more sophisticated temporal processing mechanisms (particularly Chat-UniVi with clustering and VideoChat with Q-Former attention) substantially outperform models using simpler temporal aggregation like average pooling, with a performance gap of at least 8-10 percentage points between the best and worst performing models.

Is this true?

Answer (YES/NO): NO